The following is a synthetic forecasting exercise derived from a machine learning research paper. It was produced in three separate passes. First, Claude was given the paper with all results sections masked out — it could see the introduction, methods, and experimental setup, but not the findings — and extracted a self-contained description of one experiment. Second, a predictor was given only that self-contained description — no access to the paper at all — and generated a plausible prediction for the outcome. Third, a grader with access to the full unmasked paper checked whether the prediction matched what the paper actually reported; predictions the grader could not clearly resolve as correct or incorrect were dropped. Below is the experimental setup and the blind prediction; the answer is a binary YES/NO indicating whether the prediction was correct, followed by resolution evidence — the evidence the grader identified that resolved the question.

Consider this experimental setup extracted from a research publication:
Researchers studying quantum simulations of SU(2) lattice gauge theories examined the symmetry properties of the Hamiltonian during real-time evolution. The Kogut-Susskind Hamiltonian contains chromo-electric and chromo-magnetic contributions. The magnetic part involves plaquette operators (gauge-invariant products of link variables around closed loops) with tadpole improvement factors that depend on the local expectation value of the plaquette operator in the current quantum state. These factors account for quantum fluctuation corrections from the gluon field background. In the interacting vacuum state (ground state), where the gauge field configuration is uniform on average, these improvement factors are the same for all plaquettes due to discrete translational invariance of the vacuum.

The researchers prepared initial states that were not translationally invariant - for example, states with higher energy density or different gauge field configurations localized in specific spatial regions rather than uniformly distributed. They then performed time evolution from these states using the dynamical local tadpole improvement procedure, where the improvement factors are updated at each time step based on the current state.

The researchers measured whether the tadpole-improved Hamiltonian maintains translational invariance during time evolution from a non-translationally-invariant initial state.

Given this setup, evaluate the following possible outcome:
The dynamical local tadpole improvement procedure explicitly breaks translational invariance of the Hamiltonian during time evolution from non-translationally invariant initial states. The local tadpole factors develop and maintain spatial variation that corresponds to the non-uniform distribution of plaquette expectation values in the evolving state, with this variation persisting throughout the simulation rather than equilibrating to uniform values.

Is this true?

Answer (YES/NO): YES